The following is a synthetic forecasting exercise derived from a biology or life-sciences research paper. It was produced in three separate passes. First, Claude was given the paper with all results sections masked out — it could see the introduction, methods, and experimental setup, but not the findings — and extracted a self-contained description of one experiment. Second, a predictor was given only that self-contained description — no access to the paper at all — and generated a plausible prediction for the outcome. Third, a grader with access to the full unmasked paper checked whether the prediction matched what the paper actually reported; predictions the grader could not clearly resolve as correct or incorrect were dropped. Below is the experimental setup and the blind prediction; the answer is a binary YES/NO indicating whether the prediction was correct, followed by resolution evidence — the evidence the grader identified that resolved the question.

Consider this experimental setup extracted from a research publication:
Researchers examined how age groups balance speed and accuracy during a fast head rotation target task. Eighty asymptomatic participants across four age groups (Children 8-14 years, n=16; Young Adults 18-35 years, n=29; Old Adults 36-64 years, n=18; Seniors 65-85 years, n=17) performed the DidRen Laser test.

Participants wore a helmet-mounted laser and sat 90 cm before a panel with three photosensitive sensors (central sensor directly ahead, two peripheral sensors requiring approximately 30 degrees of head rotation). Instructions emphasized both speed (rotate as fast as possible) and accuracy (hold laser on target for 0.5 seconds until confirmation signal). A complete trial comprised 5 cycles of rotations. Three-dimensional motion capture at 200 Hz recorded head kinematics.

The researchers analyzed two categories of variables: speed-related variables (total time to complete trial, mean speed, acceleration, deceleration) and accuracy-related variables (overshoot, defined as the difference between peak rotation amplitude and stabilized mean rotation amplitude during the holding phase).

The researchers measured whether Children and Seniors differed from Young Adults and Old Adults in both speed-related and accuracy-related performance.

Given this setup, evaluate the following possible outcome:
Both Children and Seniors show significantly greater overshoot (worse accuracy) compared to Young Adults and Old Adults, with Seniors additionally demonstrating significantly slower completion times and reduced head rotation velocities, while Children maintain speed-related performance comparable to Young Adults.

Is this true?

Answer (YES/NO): NO